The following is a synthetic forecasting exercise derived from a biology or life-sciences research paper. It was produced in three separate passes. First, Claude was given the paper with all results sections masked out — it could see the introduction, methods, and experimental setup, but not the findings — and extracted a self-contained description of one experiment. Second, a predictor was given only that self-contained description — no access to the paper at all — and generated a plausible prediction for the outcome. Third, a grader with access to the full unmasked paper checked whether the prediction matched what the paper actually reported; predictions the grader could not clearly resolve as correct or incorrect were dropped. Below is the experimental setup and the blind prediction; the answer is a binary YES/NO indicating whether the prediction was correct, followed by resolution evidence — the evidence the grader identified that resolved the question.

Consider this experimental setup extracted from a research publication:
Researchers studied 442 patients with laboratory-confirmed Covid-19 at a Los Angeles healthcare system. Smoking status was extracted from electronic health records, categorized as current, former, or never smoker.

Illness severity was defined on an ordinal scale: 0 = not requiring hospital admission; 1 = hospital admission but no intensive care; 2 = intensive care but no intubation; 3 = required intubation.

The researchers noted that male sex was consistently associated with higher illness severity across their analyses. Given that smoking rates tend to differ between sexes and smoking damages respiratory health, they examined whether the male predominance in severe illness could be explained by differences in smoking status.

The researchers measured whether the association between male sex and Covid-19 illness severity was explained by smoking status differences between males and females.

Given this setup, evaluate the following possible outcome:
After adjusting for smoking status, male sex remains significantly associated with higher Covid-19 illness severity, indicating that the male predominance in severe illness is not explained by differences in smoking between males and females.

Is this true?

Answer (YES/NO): YES